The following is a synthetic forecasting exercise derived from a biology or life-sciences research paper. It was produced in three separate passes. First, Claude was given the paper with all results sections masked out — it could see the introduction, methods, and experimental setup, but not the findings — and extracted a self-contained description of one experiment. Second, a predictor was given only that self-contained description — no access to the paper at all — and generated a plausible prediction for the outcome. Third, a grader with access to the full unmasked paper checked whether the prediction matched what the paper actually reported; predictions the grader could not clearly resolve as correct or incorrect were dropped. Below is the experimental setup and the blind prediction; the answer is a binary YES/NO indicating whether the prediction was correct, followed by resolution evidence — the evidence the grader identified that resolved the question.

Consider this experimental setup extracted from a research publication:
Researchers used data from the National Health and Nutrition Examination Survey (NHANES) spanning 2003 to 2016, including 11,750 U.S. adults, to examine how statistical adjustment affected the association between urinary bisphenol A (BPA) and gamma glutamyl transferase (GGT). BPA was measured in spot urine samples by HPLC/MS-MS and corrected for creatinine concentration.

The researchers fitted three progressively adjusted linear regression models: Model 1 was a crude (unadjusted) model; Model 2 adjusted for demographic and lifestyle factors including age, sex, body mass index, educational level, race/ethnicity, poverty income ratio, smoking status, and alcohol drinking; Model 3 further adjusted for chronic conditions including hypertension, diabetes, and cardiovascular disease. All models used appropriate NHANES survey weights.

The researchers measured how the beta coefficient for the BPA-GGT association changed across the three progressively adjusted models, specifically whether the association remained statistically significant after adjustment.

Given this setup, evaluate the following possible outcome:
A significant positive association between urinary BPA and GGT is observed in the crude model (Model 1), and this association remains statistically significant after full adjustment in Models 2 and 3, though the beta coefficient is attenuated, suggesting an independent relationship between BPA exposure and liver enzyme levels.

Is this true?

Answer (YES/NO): NO